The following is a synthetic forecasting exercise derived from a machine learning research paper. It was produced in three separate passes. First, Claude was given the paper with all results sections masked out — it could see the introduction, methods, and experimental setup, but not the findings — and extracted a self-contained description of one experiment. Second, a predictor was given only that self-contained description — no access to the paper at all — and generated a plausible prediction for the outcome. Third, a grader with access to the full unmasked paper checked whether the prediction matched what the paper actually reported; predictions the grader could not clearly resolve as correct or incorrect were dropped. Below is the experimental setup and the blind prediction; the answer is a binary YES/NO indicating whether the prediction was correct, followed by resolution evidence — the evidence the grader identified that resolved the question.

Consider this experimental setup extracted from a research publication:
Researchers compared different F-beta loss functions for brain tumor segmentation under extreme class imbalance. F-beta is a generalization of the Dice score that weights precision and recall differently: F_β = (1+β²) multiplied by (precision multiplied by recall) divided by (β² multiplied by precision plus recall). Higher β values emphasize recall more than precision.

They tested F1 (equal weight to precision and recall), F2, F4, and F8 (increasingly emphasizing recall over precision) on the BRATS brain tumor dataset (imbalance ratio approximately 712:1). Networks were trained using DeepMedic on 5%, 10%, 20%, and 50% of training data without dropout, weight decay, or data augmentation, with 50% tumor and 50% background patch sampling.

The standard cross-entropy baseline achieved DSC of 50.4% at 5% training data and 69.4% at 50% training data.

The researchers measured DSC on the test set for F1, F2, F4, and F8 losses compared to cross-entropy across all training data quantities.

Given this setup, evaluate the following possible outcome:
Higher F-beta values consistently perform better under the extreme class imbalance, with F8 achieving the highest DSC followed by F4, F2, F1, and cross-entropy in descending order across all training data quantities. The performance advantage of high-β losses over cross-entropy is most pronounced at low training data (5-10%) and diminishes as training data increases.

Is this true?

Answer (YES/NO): NO